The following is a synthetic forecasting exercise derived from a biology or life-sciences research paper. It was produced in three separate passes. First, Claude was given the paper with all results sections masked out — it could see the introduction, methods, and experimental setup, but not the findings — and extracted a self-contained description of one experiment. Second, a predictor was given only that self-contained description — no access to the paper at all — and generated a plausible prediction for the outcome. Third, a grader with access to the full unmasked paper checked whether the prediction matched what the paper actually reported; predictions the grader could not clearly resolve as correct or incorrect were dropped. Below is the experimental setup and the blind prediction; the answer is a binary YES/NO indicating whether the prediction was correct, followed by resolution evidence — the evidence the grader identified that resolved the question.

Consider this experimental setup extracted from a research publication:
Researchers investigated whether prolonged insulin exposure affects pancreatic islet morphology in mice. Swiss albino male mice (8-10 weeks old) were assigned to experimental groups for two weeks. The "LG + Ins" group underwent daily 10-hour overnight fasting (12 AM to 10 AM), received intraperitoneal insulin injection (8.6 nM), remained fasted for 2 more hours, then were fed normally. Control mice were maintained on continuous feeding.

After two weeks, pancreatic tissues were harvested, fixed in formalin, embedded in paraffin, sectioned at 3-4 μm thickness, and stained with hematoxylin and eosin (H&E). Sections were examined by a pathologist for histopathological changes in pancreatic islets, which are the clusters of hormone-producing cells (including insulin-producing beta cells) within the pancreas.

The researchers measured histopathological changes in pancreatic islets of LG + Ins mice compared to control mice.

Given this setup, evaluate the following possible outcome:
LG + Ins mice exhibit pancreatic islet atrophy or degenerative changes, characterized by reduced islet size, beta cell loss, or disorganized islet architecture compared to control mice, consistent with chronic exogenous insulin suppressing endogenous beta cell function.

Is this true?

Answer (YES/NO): NO